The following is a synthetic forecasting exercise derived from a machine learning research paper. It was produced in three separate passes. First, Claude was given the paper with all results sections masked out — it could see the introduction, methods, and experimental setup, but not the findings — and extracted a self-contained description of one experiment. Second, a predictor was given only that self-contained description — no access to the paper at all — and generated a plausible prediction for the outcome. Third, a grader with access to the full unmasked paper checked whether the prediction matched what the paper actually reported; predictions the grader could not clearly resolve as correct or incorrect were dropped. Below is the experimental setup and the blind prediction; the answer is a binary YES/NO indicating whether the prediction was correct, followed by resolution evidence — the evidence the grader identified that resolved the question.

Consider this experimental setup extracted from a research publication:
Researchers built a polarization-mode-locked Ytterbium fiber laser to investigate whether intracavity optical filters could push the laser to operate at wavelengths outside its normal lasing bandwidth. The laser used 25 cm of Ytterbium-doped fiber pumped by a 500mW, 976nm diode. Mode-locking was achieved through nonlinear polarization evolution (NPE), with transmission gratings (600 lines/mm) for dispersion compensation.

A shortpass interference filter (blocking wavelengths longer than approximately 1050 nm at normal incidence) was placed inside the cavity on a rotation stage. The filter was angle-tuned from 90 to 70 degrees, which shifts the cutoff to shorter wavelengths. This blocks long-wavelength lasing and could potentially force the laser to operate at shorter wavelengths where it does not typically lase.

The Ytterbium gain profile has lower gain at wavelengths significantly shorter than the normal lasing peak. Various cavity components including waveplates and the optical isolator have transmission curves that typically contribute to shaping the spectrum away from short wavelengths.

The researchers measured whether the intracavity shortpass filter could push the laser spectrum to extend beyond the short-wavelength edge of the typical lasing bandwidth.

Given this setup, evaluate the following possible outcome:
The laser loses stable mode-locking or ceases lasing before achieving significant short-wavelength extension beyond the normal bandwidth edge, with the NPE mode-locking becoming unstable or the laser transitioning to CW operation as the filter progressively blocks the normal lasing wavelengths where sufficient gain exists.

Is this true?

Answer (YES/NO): NO